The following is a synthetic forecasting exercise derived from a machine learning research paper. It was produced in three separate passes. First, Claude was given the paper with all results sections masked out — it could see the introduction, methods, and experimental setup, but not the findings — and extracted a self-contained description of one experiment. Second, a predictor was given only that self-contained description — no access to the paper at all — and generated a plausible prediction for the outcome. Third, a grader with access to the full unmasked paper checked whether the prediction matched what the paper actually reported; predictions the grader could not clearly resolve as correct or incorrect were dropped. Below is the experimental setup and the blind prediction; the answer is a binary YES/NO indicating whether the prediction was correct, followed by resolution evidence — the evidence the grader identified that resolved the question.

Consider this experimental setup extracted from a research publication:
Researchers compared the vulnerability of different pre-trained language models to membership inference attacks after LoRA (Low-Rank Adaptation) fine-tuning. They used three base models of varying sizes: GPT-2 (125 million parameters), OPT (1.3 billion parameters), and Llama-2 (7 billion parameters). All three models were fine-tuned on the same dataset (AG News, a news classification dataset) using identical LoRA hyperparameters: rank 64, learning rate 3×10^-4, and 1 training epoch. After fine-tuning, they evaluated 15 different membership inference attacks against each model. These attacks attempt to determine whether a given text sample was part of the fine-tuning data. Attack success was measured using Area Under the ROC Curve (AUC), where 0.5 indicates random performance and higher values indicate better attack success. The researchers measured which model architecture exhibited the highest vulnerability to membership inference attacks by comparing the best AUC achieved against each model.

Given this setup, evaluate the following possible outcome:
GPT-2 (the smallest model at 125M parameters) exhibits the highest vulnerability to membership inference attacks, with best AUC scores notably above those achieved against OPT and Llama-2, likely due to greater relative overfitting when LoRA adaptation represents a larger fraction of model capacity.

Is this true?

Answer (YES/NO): NO